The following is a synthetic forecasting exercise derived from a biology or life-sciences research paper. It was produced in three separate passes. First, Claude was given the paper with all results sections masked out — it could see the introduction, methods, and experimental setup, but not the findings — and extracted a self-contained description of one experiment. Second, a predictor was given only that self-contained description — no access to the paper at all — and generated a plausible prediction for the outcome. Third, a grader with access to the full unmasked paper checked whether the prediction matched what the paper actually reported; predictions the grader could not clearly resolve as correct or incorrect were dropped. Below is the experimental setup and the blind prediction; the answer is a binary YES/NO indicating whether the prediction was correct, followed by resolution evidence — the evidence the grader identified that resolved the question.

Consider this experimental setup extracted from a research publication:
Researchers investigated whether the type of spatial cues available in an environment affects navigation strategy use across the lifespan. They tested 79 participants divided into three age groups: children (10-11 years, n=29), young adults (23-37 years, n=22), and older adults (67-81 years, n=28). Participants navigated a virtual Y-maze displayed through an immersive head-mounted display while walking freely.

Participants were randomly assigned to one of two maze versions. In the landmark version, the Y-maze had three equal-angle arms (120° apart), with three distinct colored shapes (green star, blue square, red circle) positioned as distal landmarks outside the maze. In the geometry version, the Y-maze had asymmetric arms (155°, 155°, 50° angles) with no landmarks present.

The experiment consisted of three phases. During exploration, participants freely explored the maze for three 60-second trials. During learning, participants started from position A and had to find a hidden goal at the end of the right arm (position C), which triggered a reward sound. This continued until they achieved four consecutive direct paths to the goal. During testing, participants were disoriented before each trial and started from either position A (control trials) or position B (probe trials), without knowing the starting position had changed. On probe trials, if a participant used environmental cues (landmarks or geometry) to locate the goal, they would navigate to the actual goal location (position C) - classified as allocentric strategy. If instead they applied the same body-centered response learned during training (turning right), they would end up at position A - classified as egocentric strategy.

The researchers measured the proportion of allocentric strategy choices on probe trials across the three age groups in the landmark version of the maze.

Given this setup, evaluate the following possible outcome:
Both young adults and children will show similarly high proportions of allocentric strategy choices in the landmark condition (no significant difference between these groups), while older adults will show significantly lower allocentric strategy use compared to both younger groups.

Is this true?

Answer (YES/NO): NO